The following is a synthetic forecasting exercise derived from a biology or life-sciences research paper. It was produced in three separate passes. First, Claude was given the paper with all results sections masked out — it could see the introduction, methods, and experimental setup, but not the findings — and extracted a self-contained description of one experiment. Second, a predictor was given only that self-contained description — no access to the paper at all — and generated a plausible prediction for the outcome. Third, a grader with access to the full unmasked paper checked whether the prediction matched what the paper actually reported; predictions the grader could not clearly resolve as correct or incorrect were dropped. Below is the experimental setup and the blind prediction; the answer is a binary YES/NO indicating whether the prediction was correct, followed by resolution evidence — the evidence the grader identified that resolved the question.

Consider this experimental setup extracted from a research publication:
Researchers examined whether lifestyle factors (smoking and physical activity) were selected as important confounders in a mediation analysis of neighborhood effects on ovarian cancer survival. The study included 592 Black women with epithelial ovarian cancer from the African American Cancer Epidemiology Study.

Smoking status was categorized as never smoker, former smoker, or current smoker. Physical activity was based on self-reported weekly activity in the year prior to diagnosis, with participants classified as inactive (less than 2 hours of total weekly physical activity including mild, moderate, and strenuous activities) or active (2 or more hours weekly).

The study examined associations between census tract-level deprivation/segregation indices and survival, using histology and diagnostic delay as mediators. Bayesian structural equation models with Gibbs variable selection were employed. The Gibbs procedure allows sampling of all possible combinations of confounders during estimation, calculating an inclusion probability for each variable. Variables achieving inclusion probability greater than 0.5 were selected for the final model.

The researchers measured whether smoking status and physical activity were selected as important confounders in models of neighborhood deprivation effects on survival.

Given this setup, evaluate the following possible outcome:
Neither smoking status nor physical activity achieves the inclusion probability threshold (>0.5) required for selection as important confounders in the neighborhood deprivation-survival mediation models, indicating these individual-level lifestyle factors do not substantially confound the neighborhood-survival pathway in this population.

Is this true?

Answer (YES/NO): YES